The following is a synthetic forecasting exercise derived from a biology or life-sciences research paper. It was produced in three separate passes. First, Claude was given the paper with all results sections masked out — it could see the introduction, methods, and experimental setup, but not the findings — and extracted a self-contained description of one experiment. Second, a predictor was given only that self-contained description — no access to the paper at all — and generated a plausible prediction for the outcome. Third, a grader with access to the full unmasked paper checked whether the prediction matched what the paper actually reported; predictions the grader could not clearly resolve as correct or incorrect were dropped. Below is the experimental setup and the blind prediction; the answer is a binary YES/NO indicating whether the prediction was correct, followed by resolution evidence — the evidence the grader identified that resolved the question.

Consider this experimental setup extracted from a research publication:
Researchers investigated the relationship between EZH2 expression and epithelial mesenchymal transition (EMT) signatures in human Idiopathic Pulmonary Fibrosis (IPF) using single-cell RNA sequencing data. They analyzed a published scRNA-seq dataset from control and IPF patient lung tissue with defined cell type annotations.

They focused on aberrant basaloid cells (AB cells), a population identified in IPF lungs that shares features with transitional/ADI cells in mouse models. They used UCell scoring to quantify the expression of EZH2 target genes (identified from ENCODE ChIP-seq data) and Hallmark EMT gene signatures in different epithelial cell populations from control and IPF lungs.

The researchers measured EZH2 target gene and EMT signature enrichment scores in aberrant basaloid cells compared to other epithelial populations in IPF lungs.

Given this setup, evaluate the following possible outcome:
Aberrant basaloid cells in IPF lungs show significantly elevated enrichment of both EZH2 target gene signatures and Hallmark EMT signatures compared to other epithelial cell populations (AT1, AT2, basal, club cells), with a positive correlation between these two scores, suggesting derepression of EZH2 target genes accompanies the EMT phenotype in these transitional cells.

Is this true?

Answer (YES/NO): NO